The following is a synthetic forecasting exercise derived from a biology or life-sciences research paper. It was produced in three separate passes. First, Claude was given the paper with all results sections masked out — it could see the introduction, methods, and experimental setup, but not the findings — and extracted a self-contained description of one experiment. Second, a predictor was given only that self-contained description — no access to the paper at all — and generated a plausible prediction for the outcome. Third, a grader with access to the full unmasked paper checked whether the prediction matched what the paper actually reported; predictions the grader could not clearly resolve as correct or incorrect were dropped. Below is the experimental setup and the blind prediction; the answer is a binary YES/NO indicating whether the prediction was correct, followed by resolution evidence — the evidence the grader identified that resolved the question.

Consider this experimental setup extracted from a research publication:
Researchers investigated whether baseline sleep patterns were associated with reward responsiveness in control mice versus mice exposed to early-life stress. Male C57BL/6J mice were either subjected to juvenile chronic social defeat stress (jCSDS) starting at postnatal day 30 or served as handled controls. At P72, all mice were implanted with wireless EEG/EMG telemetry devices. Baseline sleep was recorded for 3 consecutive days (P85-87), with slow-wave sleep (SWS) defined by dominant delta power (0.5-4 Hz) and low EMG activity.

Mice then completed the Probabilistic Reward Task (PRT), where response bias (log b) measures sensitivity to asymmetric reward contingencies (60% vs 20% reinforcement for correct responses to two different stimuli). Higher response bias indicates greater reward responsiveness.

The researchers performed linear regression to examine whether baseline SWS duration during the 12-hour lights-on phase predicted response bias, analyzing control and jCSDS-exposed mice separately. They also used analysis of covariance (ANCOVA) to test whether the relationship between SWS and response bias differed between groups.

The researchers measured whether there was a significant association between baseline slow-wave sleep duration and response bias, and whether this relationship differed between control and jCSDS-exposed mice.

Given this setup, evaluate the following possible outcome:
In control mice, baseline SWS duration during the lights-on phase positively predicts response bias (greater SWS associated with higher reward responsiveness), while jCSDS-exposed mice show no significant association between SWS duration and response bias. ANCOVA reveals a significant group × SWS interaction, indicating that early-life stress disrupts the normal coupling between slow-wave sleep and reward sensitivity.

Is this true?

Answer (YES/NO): NO